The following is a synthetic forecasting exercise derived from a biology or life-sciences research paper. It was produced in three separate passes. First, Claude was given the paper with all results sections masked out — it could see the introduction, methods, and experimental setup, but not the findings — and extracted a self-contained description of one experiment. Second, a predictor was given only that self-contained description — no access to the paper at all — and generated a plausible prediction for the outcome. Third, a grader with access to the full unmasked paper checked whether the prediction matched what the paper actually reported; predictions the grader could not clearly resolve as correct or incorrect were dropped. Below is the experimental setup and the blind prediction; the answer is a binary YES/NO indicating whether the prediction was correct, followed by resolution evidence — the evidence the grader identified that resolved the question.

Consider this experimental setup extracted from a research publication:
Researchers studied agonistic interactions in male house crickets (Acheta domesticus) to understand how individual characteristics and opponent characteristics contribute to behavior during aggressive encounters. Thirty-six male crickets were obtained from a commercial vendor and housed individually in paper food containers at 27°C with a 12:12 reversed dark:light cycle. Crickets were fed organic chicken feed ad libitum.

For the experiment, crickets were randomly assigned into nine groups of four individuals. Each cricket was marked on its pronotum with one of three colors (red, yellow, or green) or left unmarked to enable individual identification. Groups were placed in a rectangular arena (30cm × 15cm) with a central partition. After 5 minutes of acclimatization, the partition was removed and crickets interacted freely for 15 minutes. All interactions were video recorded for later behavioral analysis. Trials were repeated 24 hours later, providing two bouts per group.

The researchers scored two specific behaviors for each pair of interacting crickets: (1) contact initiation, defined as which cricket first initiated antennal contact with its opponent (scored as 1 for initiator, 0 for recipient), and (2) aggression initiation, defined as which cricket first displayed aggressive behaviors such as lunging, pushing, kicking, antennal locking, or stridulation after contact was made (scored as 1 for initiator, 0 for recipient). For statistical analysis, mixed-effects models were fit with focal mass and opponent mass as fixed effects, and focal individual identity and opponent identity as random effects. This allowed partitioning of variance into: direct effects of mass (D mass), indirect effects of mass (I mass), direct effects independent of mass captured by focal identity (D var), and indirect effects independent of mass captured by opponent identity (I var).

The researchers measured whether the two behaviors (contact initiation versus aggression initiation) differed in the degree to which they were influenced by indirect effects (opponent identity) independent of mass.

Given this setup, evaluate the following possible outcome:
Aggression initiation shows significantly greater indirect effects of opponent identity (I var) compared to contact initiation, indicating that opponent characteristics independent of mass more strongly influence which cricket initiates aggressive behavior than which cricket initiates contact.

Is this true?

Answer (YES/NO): YES